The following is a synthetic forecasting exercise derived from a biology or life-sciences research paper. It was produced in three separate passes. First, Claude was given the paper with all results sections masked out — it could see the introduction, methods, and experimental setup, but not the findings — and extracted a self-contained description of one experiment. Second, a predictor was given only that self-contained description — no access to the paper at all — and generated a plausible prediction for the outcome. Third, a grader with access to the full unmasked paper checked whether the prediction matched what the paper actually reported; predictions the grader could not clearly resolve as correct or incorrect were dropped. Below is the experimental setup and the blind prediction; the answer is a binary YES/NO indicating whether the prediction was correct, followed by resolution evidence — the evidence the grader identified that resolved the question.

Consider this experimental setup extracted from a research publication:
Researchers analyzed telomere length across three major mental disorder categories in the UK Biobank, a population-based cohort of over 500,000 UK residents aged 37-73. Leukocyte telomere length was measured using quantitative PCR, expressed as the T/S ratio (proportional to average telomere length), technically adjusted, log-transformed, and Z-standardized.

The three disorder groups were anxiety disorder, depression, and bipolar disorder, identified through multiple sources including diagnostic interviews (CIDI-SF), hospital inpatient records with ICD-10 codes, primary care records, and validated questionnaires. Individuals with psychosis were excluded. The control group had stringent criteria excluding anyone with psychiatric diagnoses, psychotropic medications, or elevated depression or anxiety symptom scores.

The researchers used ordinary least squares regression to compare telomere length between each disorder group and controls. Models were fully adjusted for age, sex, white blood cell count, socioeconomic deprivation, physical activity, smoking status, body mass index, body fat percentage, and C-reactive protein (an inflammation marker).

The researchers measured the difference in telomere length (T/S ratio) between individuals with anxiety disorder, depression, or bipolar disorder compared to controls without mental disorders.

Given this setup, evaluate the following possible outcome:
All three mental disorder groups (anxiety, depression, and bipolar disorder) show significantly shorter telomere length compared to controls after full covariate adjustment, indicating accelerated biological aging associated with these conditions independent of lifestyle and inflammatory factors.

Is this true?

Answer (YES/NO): NO